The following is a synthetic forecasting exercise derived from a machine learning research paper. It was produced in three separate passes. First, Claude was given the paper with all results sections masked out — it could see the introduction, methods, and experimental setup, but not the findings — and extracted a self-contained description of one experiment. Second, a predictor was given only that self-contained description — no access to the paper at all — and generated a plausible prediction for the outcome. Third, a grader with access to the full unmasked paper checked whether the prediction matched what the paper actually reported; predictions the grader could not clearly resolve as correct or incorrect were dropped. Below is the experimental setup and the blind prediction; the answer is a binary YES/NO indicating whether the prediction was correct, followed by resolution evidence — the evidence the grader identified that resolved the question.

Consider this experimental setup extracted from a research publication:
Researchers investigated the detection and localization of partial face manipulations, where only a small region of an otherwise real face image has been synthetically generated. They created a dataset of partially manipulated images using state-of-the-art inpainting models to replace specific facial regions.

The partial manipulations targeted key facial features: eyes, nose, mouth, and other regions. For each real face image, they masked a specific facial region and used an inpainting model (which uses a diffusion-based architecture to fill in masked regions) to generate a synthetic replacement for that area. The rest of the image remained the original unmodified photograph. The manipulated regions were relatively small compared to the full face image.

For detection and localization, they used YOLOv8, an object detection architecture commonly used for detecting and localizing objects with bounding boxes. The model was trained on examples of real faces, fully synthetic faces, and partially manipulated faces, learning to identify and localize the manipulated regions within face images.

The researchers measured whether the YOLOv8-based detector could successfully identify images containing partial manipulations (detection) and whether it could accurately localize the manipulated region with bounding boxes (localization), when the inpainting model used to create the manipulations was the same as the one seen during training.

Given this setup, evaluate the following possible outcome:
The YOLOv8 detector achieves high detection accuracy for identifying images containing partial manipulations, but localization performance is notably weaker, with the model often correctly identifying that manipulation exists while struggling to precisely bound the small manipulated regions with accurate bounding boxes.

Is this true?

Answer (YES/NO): NO